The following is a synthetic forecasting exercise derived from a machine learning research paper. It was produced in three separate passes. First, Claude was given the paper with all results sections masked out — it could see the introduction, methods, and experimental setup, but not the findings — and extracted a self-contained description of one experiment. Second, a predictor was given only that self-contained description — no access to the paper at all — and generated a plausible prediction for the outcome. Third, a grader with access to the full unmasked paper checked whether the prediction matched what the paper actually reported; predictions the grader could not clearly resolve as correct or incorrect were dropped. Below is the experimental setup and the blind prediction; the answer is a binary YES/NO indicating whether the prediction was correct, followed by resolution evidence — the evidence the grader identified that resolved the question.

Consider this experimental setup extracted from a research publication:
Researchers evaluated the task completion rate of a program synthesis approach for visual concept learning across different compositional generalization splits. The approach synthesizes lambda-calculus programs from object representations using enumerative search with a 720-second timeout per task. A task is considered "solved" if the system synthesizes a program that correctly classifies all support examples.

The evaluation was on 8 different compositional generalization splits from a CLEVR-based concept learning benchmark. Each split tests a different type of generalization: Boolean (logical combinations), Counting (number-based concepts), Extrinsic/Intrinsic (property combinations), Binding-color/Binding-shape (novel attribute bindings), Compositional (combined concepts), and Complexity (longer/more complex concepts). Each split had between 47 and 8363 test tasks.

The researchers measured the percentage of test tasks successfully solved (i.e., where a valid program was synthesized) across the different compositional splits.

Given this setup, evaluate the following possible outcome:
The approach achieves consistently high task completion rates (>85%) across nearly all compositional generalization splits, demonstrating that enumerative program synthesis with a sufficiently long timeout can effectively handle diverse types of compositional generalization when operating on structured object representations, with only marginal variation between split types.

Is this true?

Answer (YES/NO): NO